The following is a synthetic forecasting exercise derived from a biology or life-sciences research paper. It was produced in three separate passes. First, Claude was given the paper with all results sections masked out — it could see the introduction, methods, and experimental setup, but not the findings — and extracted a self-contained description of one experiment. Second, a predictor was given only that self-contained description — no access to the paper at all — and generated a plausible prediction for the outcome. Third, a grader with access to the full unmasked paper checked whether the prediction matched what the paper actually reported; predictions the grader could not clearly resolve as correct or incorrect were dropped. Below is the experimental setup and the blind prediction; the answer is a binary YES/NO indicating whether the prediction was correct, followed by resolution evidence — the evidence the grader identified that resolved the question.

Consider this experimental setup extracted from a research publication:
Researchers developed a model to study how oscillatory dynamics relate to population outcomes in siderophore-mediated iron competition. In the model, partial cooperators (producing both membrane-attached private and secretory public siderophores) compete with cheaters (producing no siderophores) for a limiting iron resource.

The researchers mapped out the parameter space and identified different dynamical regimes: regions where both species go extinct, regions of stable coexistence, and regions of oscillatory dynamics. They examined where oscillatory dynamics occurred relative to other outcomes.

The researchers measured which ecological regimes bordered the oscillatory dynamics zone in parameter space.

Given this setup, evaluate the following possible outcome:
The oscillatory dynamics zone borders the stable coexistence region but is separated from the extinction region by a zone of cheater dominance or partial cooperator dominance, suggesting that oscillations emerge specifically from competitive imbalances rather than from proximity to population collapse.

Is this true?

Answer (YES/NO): NO